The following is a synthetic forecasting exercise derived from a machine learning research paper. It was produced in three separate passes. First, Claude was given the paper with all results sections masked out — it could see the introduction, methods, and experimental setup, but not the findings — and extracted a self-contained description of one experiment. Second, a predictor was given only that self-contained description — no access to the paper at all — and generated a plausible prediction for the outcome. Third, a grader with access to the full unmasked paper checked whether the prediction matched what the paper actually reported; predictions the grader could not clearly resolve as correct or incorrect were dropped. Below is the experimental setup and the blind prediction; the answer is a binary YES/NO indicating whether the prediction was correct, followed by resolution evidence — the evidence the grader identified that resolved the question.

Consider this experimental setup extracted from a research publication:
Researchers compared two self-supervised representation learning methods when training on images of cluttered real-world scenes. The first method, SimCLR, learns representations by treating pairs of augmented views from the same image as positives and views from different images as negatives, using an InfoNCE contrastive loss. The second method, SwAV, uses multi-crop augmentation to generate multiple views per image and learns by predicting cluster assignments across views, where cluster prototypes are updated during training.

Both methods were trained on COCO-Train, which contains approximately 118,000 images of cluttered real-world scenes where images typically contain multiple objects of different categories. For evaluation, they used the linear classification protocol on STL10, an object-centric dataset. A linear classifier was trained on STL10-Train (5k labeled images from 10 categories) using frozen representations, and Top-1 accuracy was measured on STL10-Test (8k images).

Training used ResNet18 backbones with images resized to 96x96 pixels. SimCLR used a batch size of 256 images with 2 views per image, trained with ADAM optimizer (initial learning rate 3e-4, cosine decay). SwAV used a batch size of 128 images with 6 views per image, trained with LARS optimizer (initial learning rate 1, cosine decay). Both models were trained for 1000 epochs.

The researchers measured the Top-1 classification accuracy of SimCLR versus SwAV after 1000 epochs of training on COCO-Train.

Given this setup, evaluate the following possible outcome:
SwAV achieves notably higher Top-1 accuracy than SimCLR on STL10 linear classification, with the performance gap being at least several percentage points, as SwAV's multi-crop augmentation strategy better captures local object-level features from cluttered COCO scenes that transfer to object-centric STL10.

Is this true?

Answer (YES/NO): NO